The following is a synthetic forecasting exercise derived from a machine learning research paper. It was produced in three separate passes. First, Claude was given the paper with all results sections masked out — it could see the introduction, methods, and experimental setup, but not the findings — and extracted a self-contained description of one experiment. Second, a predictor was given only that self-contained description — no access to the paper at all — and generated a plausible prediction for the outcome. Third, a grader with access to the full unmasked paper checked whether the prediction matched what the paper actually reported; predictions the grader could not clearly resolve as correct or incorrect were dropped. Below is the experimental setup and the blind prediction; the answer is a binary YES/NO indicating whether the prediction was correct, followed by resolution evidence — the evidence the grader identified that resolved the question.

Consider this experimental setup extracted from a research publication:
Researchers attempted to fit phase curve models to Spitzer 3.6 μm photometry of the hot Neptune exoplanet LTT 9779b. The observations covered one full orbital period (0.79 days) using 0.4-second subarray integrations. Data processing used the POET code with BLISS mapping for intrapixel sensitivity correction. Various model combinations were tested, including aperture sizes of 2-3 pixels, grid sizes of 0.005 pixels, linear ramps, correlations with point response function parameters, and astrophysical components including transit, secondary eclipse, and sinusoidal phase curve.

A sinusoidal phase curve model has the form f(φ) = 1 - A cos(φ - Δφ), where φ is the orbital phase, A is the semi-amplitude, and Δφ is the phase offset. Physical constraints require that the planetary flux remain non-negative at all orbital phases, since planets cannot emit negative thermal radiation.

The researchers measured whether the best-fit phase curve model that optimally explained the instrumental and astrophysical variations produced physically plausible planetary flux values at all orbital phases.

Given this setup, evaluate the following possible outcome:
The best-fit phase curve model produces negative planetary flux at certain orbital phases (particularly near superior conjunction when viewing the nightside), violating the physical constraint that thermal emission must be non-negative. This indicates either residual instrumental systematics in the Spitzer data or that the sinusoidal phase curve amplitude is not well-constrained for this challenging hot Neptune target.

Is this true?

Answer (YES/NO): YES